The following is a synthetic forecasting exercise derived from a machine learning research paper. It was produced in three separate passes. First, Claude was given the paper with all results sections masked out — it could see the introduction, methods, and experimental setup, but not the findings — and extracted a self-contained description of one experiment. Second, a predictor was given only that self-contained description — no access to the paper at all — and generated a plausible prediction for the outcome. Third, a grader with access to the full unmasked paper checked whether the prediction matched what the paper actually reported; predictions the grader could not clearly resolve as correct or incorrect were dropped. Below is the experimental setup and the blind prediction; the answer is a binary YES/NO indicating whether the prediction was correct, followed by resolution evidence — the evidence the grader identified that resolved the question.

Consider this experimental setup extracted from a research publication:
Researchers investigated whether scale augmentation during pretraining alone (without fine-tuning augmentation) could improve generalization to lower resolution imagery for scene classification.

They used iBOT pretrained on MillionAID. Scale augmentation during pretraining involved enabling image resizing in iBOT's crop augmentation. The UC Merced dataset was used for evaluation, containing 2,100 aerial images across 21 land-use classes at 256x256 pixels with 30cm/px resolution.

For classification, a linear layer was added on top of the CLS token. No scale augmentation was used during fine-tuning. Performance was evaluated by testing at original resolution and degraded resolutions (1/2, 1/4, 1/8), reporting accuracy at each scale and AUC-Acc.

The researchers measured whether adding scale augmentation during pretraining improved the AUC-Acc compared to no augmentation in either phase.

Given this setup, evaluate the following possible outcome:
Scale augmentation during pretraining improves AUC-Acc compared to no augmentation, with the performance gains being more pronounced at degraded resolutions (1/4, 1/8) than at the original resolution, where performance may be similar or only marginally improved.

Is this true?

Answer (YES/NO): NO